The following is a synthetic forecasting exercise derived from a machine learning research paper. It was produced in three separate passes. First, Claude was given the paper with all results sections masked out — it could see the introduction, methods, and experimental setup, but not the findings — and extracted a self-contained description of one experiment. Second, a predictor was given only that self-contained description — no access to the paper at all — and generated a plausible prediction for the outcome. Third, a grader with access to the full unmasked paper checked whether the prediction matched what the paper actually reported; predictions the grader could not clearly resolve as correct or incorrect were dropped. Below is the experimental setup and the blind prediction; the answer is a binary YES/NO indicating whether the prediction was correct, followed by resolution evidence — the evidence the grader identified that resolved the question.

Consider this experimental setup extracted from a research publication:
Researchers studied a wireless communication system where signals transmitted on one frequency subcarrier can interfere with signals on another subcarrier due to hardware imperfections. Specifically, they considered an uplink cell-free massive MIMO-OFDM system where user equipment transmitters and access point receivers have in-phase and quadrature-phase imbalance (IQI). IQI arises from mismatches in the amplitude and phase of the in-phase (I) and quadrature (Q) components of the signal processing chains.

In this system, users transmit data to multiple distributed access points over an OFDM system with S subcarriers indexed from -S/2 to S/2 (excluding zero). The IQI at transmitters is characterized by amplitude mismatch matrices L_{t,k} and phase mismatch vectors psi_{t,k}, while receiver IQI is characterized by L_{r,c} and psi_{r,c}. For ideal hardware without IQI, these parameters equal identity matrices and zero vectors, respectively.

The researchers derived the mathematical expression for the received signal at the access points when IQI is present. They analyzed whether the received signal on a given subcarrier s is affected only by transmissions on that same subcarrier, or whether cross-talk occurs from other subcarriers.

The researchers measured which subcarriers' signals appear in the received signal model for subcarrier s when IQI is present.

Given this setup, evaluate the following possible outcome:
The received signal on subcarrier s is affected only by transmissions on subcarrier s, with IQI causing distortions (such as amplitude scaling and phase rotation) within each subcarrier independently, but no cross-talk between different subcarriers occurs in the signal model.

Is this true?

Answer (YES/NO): NO